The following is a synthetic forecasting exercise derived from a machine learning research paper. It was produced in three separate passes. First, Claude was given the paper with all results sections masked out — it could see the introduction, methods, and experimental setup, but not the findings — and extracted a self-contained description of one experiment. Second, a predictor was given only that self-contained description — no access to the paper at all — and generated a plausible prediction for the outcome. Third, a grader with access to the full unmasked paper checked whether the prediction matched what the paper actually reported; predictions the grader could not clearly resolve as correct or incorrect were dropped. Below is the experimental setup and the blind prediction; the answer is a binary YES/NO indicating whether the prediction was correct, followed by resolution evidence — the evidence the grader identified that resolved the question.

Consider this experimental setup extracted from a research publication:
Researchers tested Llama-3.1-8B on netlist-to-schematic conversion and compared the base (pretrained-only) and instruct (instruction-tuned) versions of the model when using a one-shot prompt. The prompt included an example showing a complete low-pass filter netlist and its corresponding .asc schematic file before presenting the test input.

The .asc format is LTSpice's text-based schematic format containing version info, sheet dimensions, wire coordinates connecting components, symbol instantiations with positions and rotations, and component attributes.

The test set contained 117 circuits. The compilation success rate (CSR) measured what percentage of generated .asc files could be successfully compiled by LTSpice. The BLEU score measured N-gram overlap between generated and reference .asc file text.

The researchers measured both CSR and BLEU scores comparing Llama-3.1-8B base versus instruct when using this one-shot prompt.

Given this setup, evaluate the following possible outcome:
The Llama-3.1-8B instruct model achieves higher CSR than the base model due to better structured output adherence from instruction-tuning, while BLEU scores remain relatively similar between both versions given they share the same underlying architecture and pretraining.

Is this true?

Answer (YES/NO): NO